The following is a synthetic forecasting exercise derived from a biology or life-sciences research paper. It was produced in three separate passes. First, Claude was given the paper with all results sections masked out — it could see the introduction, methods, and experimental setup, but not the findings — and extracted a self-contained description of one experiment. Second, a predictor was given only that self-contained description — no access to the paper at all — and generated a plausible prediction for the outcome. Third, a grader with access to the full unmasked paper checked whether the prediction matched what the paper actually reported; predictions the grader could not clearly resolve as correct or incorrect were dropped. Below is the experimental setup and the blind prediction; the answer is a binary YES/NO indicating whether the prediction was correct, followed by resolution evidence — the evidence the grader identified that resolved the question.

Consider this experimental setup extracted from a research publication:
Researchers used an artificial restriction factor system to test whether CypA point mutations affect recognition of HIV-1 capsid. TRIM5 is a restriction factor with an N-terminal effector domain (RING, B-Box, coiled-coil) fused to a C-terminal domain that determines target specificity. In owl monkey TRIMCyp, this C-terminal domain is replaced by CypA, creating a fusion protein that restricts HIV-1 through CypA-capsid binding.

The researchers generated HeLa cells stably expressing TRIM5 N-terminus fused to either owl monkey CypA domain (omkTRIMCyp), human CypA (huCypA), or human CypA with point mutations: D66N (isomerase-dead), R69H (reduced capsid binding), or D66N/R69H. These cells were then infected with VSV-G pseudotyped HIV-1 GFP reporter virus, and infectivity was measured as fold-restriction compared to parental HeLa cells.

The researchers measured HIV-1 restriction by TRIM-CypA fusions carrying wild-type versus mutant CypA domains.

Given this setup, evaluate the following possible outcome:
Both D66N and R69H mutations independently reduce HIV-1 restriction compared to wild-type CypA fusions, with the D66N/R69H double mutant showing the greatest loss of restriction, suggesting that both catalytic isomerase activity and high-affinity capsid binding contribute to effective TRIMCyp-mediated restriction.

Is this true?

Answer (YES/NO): NO